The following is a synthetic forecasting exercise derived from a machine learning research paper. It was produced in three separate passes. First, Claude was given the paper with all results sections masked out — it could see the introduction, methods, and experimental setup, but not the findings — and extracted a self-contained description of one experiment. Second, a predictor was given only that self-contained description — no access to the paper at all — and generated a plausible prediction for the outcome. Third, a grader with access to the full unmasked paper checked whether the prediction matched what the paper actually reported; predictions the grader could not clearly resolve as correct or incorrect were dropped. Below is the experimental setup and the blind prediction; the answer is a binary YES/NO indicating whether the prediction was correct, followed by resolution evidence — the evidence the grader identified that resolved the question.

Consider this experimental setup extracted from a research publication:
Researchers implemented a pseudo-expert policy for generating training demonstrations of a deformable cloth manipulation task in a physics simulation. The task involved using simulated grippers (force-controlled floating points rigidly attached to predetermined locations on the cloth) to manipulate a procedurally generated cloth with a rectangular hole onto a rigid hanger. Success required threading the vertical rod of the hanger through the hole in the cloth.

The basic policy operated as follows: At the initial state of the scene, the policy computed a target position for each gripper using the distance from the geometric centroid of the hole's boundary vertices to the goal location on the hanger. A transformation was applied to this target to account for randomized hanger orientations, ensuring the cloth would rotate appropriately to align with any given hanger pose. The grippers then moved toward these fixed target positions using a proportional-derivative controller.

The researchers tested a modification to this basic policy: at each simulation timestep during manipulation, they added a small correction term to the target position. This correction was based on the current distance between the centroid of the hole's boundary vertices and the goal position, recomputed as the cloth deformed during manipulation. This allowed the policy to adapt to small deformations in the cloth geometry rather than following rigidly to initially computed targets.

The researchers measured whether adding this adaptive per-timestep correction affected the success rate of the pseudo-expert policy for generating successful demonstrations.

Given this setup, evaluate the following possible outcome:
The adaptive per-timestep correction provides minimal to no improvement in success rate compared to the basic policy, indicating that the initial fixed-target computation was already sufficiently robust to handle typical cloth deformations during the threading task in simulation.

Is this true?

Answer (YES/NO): NO